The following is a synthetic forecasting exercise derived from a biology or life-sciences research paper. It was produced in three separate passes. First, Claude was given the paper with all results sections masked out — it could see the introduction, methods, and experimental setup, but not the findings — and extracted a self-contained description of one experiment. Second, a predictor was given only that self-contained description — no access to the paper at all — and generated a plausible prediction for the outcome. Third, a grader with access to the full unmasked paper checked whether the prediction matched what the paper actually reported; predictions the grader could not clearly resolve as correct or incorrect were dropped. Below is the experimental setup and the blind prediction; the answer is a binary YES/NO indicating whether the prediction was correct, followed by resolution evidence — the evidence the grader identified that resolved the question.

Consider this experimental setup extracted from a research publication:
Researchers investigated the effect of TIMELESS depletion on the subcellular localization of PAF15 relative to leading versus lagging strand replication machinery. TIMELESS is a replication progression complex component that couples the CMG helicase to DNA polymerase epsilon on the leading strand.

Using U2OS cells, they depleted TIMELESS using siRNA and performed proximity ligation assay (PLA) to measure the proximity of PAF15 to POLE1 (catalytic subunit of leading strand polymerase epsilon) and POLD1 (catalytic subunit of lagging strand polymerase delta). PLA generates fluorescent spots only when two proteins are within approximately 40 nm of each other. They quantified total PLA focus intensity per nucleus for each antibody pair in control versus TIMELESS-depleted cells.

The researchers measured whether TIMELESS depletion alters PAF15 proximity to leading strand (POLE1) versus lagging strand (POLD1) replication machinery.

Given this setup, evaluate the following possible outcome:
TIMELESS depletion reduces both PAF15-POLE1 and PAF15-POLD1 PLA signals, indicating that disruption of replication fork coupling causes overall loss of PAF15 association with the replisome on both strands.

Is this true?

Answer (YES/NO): NO